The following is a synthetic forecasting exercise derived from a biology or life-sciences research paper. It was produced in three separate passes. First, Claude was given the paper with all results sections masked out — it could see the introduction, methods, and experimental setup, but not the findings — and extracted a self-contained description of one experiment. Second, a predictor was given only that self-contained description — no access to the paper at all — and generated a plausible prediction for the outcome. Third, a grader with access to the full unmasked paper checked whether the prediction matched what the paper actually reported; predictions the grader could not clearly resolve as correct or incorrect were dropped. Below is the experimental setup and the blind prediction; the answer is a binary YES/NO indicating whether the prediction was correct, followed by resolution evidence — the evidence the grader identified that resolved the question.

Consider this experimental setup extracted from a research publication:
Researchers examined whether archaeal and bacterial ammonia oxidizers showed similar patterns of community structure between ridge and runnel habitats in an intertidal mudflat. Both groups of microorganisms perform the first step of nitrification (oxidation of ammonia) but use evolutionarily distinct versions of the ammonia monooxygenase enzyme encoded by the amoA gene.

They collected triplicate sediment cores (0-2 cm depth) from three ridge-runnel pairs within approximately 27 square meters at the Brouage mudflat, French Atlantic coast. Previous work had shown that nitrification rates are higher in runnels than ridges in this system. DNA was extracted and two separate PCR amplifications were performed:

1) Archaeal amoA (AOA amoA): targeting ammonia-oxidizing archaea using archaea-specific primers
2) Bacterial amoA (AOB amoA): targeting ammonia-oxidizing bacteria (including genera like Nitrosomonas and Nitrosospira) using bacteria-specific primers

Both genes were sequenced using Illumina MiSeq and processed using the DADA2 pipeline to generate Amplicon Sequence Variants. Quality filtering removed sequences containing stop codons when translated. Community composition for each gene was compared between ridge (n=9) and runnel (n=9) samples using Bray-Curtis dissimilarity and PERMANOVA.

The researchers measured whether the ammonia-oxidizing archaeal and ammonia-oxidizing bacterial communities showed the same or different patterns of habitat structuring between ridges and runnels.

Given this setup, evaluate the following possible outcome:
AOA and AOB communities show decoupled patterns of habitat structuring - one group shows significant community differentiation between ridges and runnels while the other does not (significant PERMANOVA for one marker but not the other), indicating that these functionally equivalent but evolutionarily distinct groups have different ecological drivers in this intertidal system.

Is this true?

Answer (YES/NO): YES